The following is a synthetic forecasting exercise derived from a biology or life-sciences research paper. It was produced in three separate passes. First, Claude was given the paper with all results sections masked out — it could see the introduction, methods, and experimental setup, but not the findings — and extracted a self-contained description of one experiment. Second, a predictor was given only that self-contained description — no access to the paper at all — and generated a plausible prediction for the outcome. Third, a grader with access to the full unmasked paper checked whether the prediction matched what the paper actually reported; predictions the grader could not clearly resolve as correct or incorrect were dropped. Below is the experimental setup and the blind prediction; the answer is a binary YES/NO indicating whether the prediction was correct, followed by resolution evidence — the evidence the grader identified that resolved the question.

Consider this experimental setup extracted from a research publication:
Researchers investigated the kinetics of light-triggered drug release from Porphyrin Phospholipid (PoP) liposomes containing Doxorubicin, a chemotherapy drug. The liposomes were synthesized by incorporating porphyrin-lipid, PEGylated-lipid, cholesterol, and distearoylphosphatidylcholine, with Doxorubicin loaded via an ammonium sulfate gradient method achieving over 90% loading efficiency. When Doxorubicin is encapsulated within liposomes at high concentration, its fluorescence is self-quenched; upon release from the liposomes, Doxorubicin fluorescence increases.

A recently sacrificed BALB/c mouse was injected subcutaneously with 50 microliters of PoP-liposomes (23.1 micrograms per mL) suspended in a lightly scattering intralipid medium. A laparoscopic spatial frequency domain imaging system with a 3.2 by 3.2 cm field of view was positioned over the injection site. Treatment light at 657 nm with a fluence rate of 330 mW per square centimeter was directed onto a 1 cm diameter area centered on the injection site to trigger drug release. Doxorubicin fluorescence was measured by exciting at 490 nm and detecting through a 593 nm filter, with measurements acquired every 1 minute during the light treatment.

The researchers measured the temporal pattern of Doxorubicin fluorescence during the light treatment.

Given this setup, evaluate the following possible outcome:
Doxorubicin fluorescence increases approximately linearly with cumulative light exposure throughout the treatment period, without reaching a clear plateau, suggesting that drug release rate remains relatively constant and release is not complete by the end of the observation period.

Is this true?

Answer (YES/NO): NO